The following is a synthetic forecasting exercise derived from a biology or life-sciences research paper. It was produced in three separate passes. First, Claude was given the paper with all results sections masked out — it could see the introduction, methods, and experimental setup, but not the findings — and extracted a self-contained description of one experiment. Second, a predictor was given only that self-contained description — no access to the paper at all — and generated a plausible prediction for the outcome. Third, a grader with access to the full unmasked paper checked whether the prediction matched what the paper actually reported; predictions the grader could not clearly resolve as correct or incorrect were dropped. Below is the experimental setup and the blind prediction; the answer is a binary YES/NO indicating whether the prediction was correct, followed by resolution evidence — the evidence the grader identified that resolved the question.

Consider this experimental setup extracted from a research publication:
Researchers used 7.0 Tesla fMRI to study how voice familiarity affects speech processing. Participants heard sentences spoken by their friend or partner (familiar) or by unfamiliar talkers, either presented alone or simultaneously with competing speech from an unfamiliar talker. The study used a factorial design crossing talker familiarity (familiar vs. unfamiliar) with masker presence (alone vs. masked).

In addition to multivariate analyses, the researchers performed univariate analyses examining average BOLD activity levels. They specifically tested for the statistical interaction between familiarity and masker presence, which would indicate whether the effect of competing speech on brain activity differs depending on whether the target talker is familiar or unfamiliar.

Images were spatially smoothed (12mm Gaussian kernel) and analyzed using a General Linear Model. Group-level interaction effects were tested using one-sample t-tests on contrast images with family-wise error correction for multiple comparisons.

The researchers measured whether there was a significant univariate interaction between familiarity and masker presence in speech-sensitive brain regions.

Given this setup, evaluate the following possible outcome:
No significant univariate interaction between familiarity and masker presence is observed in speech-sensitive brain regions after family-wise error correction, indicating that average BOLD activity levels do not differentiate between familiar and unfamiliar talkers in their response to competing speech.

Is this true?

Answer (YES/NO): YES